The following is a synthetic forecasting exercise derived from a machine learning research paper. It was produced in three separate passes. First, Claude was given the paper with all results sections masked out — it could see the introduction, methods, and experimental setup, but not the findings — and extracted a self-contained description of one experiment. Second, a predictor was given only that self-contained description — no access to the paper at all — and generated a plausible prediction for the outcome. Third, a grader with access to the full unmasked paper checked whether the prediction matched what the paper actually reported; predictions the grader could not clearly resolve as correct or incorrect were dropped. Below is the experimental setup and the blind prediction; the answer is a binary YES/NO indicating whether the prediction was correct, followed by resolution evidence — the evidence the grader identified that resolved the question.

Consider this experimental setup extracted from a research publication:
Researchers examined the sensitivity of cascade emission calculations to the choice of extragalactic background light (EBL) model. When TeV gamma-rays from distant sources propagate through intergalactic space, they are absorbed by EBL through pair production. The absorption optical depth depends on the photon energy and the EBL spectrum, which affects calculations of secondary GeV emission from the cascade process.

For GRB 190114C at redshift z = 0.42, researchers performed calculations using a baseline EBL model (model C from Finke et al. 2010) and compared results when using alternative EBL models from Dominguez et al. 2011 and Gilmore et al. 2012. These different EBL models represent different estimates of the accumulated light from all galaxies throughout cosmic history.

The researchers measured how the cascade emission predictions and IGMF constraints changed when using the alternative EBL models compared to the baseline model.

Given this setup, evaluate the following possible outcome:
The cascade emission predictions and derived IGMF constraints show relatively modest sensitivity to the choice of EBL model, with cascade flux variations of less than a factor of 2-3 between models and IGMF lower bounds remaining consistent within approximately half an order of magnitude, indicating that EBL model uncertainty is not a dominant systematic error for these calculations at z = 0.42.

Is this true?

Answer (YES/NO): YES